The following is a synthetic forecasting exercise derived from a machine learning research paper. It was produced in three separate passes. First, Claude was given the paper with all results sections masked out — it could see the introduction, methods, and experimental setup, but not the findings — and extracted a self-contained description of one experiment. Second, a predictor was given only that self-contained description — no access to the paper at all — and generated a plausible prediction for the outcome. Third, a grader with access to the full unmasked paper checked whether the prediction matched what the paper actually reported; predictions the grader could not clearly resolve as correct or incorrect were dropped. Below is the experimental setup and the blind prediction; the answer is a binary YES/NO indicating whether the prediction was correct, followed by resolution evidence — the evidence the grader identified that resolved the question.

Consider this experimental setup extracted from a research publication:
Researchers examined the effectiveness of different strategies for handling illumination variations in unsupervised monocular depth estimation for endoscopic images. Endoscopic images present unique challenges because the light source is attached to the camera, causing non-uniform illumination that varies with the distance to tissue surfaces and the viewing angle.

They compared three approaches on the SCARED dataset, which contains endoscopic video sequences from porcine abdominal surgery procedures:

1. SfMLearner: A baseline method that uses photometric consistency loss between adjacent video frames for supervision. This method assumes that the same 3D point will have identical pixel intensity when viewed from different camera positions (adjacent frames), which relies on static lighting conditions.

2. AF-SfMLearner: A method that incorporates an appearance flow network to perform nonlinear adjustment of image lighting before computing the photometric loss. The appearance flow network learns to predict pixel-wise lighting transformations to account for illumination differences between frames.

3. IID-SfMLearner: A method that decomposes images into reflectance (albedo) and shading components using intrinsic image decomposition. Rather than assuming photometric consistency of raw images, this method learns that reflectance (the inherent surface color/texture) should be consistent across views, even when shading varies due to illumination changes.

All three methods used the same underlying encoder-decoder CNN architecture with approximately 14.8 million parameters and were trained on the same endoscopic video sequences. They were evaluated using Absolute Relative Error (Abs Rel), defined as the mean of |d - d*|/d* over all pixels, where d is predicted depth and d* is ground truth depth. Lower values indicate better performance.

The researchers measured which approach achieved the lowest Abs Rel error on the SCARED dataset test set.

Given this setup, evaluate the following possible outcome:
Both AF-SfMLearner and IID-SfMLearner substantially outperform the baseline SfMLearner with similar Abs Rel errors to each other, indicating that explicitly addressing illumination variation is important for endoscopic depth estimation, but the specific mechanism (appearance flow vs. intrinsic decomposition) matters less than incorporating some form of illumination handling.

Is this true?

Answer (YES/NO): YES